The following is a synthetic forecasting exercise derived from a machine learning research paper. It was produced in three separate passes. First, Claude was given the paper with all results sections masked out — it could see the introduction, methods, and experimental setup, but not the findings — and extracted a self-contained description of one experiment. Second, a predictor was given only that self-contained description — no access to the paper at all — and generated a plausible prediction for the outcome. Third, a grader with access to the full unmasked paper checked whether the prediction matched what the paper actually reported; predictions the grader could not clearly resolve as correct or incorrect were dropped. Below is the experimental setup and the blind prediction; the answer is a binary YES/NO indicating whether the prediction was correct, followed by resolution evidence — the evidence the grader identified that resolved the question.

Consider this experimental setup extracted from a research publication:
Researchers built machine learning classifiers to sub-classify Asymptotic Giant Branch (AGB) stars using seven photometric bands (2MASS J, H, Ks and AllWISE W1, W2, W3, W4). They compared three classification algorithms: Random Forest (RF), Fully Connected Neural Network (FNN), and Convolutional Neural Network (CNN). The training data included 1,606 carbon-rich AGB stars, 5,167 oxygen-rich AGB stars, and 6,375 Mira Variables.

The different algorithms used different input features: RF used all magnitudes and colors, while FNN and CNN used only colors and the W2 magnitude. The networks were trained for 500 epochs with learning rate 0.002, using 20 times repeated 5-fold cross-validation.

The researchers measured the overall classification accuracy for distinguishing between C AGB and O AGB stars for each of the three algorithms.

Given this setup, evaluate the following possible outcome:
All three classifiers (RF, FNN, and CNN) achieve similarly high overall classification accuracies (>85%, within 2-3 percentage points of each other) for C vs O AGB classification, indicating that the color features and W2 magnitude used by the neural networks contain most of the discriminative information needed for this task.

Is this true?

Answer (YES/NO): YES